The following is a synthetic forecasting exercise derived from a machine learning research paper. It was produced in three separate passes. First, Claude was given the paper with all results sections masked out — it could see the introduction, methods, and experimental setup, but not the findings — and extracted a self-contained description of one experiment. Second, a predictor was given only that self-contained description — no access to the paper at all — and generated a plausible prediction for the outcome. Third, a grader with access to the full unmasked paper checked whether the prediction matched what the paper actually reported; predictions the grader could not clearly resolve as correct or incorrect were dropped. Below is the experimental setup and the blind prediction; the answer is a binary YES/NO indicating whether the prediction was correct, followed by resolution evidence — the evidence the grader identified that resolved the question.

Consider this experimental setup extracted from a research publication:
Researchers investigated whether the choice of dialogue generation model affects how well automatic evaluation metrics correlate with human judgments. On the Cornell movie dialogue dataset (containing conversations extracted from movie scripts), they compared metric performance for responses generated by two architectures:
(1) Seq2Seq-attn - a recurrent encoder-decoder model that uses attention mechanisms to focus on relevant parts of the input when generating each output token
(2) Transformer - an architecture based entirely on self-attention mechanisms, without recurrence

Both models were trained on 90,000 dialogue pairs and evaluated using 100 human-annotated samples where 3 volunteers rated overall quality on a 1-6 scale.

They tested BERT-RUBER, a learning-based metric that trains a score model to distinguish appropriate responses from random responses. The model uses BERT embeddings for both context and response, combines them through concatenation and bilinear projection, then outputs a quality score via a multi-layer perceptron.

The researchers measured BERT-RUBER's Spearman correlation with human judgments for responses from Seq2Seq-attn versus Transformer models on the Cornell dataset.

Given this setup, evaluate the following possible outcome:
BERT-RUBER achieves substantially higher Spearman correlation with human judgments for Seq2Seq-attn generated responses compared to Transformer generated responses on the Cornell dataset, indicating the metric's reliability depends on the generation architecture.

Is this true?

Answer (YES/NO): NO